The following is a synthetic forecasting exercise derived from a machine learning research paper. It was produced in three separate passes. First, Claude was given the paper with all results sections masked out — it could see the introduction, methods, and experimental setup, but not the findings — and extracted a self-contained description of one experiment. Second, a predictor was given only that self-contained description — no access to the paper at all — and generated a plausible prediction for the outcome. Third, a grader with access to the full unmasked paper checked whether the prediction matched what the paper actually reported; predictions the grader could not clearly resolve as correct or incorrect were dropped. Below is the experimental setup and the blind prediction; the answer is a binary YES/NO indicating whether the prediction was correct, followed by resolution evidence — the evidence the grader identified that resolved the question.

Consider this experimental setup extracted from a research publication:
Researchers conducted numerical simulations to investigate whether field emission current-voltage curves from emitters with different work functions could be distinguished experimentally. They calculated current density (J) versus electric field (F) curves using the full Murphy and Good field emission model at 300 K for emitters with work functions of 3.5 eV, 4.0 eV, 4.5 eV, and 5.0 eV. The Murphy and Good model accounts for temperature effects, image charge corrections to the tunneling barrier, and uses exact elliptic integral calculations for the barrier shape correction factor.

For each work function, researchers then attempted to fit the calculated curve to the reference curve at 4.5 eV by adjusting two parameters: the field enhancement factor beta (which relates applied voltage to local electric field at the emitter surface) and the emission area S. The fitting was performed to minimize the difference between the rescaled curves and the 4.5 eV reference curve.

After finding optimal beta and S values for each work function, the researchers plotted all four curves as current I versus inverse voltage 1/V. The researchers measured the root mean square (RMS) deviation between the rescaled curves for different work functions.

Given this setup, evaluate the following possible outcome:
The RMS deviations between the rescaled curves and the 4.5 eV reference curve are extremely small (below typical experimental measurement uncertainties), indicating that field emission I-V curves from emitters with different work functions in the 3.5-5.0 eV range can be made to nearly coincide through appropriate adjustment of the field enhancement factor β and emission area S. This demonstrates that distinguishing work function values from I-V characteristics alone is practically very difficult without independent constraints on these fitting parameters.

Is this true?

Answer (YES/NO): YES